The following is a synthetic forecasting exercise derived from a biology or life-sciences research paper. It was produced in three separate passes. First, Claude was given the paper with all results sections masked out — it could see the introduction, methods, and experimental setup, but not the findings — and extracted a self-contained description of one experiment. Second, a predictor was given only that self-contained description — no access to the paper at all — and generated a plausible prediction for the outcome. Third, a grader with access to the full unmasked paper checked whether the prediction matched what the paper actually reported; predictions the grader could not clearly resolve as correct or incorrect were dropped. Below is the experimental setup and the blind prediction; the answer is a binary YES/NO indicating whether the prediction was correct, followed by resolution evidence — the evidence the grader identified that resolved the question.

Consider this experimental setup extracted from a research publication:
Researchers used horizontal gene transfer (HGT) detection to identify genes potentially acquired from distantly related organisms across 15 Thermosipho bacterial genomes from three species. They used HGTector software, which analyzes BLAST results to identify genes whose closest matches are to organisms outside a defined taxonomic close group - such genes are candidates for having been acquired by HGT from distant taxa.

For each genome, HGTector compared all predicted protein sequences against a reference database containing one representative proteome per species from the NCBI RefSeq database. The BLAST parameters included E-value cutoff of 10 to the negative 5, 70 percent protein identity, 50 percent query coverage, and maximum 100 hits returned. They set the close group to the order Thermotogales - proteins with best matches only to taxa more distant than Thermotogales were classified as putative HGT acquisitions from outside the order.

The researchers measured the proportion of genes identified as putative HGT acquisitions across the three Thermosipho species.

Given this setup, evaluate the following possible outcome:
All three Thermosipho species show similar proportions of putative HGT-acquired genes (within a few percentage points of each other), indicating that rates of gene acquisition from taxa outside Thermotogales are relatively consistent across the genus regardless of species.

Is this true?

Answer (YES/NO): NO